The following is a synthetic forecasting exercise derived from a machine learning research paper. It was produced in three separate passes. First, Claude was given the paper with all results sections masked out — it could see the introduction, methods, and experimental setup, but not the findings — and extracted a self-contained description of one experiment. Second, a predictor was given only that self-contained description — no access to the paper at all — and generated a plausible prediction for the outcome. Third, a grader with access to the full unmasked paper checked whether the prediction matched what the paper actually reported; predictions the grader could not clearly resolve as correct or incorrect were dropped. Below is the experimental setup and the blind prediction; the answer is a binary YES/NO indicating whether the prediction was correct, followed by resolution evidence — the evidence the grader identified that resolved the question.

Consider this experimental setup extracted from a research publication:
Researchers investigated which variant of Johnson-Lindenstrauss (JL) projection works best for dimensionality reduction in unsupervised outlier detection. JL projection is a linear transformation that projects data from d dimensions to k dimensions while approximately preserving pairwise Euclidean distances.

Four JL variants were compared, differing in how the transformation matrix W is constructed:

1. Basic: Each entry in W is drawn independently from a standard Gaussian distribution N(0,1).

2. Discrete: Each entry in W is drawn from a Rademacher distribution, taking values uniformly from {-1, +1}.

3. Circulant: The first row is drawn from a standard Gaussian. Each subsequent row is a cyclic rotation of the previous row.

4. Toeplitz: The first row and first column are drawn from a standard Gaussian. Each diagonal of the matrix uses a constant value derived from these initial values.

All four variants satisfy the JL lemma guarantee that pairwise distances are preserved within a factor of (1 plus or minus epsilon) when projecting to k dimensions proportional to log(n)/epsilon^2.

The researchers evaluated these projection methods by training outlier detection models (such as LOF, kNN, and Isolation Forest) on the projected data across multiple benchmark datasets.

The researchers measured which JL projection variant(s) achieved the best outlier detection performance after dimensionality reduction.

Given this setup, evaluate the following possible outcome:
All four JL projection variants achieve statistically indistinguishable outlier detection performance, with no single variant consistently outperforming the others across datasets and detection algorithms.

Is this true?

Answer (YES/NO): NO